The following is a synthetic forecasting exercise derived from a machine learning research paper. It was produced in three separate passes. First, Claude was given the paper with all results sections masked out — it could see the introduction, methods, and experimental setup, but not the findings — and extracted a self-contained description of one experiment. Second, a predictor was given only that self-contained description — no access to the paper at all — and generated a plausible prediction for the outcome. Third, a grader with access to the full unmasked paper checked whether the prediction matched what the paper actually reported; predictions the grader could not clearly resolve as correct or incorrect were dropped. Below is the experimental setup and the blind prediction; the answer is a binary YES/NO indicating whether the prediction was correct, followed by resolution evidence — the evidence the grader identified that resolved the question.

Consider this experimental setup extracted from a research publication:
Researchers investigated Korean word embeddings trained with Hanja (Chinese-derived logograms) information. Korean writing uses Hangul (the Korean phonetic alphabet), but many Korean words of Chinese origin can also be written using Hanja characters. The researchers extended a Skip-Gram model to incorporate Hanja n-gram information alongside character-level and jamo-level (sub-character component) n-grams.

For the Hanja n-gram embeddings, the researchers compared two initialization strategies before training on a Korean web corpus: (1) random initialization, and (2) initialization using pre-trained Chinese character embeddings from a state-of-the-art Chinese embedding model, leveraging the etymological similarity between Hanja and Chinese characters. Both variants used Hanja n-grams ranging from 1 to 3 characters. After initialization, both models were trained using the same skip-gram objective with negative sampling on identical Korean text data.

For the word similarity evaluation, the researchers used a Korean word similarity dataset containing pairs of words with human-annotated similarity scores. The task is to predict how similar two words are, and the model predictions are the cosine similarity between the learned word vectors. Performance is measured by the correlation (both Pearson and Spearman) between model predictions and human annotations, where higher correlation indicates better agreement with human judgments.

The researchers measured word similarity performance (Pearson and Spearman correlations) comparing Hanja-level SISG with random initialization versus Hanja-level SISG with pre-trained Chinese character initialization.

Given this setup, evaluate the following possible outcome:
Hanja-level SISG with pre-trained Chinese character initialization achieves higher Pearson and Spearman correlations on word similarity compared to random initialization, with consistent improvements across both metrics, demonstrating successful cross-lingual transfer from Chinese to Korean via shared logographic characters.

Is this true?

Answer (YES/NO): NO